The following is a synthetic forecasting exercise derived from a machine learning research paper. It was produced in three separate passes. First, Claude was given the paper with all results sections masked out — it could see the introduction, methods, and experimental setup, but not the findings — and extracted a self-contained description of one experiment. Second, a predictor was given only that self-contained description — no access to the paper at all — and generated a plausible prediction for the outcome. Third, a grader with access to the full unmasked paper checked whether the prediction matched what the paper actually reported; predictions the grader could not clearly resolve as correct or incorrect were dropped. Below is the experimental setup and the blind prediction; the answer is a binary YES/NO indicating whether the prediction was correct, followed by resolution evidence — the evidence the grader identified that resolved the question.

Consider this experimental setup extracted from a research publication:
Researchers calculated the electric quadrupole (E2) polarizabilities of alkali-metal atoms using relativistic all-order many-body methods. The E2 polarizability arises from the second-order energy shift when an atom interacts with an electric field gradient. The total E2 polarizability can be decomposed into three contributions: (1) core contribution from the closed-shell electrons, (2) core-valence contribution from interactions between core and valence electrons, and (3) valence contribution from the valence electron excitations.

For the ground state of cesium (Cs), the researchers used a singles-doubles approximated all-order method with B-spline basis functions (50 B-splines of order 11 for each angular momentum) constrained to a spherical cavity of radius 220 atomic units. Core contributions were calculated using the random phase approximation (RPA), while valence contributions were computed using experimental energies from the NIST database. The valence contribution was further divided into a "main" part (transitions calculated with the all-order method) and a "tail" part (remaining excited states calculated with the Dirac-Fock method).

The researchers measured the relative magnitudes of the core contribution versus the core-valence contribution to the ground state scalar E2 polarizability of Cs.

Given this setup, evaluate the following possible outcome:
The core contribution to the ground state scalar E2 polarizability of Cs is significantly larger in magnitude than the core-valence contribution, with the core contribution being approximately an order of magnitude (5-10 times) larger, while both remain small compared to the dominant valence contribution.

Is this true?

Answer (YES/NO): NO